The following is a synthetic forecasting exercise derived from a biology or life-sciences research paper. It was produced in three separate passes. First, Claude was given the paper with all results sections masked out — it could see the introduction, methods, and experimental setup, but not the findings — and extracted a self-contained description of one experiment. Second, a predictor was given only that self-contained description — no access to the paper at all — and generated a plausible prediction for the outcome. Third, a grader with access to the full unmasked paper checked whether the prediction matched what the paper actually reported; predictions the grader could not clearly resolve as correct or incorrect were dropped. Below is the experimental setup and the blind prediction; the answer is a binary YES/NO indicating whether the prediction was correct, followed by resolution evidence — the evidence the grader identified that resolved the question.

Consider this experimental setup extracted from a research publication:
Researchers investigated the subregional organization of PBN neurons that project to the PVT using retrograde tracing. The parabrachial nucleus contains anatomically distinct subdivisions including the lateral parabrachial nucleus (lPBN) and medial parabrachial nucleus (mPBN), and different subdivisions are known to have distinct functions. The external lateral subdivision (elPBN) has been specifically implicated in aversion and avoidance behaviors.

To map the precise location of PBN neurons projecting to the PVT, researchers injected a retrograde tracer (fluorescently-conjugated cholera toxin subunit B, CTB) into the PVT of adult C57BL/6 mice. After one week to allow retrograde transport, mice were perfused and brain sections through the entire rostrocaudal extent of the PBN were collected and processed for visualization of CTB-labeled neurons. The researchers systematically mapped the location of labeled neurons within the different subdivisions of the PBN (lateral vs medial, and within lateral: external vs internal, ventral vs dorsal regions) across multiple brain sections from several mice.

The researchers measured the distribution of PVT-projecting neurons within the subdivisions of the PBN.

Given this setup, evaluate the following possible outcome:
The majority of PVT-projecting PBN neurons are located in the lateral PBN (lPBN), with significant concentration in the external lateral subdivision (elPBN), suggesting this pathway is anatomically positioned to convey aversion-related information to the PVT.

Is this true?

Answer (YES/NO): NO